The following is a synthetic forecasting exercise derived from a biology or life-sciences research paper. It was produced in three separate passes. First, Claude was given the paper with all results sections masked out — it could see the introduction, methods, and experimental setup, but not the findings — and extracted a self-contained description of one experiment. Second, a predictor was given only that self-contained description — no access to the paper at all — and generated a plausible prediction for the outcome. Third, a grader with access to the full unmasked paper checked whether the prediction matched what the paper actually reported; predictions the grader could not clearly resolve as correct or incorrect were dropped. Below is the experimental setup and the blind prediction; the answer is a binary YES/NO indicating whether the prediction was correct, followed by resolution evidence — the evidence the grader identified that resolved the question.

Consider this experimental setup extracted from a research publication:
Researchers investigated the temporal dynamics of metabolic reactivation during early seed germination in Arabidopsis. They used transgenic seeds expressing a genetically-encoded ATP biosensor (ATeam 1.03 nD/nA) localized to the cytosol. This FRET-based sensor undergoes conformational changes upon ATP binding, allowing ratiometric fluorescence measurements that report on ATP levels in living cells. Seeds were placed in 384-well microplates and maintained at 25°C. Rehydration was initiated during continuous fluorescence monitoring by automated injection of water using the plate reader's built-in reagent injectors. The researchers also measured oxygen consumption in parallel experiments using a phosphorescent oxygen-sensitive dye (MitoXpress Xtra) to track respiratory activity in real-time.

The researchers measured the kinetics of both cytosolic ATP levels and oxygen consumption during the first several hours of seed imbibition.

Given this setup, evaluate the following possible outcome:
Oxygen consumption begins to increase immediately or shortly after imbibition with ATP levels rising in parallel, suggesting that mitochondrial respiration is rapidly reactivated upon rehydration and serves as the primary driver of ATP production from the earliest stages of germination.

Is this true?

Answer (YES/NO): YES